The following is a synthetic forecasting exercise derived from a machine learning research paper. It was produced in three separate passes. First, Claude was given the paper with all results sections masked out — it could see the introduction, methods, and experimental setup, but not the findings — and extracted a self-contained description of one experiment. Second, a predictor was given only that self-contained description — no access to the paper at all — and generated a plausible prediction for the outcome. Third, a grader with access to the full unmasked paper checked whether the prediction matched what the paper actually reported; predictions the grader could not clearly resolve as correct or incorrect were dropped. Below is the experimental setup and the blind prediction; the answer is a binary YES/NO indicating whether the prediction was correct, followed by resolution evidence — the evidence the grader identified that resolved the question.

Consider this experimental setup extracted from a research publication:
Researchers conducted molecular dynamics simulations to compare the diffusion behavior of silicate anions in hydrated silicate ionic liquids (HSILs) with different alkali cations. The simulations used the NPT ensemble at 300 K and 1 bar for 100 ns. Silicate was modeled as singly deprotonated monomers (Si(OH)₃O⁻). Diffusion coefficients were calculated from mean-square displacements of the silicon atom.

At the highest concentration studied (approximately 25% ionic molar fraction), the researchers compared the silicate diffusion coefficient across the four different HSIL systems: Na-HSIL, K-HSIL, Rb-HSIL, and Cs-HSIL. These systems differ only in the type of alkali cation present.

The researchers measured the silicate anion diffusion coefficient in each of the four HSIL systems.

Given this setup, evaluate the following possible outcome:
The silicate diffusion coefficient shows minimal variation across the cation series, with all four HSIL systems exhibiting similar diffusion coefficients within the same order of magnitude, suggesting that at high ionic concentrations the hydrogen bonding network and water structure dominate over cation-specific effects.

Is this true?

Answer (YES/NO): NO